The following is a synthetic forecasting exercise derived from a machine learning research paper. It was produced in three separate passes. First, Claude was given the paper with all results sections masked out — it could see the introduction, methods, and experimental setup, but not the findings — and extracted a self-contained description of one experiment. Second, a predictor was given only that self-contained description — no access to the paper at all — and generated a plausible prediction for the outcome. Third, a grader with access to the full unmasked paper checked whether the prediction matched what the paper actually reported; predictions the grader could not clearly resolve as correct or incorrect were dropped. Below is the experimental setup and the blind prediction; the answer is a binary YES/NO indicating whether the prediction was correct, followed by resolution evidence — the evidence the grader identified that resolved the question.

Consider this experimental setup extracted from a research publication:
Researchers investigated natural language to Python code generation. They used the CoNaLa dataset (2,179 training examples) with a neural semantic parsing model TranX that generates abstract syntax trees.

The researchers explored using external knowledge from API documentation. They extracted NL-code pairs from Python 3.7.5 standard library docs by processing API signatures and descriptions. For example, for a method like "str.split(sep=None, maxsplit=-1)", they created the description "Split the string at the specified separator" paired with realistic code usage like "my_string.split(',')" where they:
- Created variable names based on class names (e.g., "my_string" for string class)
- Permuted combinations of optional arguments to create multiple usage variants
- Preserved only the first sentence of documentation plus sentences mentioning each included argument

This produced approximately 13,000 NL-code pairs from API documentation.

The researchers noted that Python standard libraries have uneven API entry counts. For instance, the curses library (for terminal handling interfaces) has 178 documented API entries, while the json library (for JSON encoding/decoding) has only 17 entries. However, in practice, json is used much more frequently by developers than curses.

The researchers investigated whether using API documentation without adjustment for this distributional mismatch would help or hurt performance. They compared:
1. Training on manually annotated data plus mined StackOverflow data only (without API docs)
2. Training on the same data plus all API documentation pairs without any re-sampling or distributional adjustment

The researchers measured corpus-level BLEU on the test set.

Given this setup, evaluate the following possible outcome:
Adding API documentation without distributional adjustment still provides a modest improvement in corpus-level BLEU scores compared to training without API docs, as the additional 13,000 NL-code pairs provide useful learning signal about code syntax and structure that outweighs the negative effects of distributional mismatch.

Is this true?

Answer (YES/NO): NO